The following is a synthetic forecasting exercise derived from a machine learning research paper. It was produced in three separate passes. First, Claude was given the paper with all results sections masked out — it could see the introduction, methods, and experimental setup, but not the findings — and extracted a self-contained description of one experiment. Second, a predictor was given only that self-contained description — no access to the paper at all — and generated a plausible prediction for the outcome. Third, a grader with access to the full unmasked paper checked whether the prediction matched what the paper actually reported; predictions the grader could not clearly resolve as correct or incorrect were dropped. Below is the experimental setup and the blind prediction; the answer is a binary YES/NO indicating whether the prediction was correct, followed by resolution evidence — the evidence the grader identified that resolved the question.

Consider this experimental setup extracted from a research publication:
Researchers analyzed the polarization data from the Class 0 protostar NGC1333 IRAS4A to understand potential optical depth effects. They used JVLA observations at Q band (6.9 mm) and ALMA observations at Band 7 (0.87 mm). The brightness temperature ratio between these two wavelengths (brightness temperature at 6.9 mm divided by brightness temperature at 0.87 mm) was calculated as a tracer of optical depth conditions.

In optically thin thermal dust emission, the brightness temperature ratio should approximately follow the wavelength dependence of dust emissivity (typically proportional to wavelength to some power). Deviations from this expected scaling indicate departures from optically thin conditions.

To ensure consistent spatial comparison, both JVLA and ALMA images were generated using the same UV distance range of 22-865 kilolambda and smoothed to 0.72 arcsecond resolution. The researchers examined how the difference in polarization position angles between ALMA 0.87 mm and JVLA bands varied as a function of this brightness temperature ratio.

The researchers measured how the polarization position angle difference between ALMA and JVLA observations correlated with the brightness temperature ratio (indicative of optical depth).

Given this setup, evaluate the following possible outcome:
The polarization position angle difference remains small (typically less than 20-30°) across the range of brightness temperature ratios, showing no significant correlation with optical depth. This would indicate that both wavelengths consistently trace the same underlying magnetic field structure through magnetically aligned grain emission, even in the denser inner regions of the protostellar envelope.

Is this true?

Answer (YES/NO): NO